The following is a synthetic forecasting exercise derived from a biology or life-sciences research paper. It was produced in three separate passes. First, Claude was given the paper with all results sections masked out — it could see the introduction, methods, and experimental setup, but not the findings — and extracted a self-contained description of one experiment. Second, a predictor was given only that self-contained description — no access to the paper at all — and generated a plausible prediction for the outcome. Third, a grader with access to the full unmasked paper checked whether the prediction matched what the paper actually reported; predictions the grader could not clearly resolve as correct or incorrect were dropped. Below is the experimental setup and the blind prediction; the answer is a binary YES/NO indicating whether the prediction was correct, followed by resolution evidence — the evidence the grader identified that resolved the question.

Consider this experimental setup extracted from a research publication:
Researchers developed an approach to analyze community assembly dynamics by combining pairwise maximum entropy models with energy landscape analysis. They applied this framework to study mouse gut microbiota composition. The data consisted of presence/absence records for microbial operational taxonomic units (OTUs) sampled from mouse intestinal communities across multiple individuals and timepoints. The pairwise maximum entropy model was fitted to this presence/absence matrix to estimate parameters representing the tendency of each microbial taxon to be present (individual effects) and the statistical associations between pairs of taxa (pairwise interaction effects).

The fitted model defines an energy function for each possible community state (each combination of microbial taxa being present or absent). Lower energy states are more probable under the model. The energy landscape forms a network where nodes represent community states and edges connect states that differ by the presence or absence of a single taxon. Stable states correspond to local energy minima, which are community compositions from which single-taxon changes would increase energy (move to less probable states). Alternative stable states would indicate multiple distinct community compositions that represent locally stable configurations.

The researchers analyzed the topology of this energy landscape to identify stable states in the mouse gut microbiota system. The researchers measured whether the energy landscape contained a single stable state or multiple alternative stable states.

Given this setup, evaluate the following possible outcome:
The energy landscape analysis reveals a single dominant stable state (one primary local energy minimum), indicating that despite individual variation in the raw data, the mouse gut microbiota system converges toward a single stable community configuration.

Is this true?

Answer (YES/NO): NO